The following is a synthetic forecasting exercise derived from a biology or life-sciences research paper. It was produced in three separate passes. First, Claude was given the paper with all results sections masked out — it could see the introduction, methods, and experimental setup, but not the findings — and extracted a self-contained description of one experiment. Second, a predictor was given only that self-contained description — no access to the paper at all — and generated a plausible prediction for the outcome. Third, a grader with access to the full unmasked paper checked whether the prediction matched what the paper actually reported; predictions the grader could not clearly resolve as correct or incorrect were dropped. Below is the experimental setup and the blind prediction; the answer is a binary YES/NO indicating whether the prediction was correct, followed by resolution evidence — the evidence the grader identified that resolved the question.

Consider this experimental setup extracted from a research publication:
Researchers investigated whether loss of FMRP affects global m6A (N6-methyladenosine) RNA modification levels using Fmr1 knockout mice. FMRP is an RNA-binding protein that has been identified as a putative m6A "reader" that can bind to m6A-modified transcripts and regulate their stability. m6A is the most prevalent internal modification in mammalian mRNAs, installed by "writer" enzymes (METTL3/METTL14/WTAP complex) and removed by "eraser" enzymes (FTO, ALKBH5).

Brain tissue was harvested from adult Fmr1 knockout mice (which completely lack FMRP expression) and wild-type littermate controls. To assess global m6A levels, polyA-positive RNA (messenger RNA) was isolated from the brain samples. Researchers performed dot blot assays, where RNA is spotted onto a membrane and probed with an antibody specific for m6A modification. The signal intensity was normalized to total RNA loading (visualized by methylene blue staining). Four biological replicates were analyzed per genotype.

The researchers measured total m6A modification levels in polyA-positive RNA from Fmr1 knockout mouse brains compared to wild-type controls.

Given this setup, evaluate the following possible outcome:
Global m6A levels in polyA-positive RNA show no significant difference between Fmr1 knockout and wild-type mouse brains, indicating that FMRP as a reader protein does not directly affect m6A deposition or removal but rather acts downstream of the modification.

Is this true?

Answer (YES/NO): NO